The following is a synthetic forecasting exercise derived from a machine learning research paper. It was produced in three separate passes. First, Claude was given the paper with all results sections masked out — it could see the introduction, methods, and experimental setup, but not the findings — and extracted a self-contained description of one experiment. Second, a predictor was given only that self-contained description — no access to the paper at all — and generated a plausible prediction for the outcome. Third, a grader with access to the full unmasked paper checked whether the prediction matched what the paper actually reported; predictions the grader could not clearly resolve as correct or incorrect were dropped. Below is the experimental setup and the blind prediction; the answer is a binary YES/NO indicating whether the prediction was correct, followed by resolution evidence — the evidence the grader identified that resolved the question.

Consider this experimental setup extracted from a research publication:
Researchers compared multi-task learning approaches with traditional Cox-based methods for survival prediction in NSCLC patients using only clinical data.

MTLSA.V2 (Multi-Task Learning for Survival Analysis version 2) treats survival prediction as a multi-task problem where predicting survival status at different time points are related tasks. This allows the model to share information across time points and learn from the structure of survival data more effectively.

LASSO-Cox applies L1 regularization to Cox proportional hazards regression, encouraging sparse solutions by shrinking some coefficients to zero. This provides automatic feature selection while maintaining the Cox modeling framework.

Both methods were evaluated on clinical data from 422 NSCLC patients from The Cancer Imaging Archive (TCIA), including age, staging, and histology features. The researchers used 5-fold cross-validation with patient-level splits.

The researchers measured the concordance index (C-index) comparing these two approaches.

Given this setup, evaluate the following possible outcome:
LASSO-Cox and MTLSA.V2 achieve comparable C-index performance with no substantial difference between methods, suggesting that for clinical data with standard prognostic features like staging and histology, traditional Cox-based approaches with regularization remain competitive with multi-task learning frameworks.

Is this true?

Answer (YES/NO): YES